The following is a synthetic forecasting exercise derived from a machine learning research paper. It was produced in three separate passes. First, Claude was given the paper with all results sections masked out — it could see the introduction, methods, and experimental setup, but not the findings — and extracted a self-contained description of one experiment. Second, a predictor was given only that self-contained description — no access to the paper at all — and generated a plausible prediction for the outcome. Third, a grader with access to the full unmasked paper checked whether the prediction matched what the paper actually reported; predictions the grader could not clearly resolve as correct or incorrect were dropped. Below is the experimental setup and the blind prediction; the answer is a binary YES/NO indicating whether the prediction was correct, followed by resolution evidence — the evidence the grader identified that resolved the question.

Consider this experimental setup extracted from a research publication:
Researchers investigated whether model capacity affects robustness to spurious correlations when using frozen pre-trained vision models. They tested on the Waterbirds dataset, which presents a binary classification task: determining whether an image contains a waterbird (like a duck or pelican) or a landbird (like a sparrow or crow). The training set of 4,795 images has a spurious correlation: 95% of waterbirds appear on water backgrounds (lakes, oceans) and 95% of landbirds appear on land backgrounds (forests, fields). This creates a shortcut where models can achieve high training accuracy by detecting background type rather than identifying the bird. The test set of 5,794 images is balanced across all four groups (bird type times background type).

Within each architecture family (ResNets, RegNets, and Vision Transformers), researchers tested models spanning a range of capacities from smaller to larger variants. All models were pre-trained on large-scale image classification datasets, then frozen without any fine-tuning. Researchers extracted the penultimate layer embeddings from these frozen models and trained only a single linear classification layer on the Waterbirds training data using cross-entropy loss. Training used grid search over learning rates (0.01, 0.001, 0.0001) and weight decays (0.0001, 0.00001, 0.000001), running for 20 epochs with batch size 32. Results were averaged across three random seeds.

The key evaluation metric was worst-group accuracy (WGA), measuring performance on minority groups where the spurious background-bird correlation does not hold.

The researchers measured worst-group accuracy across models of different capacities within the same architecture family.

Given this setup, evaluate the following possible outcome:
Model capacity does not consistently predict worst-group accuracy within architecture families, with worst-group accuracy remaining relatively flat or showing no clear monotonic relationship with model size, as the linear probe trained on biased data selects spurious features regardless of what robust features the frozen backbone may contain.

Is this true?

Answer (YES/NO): NO